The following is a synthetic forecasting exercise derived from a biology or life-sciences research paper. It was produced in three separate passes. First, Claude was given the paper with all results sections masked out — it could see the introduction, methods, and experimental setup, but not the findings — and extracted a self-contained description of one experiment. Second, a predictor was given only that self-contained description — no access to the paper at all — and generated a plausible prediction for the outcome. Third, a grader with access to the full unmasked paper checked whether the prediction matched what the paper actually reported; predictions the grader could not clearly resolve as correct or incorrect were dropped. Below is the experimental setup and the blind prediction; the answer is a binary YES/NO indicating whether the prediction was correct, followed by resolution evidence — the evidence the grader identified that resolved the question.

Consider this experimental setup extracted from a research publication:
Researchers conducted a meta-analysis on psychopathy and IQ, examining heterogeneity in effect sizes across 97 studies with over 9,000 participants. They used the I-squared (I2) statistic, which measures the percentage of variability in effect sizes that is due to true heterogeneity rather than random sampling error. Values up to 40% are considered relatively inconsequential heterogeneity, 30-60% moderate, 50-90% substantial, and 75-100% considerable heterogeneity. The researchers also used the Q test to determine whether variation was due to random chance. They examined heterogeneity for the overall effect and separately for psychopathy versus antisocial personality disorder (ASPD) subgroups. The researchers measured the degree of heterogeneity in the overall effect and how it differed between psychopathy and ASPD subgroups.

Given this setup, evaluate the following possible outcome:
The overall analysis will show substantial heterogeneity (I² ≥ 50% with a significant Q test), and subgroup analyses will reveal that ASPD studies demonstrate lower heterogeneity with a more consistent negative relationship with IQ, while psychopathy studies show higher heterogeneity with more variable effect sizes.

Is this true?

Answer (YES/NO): NO